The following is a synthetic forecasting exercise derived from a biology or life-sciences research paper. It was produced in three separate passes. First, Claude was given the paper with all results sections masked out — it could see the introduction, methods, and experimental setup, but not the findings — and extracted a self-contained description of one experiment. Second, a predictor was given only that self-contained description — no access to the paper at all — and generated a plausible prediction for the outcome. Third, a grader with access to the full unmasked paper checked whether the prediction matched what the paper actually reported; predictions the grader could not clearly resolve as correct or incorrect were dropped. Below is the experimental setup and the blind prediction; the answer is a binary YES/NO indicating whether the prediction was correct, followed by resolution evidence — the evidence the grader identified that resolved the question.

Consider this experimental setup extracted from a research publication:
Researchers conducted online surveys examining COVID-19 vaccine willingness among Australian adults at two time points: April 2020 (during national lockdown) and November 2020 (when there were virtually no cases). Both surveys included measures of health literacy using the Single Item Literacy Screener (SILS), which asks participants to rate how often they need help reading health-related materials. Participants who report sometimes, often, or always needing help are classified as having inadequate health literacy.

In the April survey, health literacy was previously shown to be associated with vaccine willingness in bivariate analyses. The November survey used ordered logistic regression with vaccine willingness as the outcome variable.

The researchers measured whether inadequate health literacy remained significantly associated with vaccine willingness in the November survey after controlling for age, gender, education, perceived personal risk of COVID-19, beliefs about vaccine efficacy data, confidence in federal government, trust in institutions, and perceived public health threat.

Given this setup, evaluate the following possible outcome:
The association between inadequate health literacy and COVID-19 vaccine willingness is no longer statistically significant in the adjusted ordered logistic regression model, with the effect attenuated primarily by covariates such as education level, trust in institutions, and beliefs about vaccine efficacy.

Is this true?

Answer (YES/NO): NO